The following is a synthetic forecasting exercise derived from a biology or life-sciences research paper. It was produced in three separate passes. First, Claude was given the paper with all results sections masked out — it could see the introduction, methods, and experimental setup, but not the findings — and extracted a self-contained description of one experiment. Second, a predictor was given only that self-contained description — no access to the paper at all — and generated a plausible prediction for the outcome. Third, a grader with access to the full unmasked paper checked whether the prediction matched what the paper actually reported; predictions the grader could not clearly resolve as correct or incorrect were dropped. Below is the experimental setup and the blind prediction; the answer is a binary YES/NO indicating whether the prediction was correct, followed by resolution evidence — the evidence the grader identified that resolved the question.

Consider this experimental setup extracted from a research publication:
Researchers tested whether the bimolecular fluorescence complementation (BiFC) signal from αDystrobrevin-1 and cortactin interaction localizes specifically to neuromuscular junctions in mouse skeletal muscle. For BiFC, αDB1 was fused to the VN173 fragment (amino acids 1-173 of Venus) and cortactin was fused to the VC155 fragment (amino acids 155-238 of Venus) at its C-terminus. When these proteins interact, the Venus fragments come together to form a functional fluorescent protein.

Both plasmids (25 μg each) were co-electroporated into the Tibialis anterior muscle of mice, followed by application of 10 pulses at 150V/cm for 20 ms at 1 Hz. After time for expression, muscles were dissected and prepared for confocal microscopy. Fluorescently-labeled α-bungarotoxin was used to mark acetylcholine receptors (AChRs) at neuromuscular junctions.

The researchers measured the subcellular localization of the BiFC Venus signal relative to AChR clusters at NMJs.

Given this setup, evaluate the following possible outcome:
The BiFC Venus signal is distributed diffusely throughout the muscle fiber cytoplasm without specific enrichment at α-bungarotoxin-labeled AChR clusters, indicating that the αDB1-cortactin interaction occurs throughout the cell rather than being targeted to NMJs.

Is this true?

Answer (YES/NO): NO